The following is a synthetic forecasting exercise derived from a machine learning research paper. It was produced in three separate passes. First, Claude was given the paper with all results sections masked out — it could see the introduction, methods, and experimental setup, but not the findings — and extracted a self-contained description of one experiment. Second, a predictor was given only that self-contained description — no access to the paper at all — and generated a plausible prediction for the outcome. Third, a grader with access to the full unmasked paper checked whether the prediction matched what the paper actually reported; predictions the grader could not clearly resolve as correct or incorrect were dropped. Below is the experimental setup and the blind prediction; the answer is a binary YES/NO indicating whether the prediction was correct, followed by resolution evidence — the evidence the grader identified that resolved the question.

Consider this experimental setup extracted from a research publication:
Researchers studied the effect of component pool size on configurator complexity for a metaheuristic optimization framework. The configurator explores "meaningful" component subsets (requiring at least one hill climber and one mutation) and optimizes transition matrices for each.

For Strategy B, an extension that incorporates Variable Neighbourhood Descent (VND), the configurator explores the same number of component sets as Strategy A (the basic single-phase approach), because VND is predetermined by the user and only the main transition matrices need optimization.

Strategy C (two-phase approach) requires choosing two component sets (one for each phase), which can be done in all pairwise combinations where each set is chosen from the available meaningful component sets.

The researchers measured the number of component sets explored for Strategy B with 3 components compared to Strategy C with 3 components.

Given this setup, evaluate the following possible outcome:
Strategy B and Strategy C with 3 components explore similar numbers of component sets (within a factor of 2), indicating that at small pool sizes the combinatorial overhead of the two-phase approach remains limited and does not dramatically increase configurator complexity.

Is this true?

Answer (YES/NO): NO